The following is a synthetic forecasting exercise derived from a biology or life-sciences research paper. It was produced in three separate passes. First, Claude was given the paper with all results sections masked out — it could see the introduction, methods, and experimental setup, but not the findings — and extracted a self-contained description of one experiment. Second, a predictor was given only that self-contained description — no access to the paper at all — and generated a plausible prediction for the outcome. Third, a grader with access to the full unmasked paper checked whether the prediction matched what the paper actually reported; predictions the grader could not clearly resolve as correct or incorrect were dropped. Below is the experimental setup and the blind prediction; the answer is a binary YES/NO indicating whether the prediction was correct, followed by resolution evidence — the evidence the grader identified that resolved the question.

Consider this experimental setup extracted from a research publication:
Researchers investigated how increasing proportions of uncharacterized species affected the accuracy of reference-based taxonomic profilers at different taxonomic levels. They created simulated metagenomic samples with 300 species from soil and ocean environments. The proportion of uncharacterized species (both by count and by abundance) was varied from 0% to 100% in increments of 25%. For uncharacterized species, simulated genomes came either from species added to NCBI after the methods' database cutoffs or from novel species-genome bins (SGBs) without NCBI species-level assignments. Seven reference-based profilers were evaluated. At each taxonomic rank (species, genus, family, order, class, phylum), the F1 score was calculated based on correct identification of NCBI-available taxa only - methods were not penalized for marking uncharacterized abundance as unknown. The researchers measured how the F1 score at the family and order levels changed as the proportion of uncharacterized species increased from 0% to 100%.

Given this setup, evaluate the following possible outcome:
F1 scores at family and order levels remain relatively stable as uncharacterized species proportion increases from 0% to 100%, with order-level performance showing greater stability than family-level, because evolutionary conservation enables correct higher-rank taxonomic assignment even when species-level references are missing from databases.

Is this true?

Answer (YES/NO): NO